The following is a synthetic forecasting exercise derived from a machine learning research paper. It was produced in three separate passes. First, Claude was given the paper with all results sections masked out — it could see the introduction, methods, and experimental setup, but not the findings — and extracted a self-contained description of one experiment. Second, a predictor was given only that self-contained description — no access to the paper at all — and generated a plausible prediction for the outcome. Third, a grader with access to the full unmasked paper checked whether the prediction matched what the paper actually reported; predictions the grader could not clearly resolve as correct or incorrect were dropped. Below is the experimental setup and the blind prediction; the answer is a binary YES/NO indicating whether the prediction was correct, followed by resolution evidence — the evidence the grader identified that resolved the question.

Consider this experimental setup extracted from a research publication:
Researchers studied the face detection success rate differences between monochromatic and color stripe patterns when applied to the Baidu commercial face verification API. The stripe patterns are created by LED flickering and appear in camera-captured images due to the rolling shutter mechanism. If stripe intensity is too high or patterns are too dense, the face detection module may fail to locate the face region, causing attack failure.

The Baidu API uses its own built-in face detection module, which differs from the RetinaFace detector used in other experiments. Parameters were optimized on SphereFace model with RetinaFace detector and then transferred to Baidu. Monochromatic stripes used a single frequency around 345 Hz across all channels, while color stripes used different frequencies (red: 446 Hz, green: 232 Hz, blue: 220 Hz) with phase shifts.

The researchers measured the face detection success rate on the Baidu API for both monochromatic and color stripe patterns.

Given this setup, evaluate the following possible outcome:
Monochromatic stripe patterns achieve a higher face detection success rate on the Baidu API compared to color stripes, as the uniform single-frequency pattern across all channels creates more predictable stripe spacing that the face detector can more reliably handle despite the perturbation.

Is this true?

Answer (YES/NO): NO